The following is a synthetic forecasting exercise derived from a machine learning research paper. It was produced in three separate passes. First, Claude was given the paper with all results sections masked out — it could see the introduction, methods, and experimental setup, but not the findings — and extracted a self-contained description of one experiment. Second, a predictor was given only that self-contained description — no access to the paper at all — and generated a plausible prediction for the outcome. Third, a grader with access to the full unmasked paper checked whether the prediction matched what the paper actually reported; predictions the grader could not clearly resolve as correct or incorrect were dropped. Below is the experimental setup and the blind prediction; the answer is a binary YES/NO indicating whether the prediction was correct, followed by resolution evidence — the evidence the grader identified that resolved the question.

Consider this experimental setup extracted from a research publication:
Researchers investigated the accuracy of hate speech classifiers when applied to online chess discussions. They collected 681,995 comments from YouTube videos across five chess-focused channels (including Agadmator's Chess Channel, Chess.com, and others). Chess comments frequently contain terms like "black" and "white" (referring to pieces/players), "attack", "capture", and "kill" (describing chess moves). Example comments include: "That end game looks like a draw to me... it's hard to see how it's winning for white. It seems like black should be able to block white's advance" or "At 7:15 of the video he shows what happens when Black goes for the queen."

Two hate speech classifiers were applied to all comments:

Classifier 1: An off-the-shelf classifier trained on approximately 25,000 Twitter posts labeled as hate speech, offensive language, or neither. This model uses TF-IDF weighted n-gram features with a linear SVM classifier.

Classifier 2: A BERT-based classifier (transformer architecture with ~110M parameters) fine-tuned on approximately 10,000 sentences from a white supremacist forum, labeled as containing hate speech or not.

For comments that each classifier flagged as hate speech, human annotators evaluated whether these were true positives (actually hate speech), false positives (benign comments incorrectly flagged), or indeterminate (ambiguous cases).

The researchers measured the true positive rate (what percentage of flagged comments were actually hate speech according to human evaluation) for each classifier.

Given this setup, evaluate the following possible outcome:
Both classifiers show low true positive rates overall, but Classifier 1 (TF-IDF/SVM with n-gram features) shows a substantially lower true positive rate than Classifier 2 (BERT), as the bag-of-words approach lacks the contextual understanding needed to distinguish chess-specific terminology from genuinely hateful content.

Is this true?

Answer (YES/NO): YES